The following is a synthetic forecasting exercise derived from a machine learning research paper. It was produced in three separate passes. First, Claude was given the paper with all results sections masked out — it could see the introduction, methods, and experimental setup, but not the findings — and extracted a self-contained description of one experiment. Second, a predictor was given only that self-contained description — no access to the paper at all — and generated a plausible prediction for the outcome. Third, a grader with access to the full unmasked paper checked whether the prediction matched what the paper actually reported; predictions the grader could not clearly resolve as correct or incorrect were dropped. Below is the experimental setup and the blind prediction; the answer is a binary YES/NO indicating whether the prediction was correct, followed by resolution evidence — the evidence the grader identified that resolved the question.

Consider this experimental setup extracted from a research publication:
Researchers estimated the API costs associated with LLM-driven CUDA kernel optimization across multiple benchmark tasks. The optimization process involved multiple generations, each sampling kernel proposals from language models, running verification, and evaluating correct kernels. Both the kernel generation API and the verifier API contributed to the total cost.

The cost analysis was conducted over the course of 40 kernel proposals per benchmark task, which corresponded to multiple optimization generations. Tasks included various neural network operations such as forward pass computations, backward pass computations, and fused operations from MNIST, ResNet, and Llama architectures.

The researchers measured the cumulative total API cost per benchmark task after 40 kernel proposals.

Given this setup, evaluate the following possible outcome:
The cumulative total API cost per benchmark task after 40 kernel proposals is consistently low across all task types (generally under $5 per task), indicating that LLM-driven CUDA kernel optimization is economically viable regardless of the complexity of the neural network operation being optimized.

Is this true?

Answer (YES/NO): YES